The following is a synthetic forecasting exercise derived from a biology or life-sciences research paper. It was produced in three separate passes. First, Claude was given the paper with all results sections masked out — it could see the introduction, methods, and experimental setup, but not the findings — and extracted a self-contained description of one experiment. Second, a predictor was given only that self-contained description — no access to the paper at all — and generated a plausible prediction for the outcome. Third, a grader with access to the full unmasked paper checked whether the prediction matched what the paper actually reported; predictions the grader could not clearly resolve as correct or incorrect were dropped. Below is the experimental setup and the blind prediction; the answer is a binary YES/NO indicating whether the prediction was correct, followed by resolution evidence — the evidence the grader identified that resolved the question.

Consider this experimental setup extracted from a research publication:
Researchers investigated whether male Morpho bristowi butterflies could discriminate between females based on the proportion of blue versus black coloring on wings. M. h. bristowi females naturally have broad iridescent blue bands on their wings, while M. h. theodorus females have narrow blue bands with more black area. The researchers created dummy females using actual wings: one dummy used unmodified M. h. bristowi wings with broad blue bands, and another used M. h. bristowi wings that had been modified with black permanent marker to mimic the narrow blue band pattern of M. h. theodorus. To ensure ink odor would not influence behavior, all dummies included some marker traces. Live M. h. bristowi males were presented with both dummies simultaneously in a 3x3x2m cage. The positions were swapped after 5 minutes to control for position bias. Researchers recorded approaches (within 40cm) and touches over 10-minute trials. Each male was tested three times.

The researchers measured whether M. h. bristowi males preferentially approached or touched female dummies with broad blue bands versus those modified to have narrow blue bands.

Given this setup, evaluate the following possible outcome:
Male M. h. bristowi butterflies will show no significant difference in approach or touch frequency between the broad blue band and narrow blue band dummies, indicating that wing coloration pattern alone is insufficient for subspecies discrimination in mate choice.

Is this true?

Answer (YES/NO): NO